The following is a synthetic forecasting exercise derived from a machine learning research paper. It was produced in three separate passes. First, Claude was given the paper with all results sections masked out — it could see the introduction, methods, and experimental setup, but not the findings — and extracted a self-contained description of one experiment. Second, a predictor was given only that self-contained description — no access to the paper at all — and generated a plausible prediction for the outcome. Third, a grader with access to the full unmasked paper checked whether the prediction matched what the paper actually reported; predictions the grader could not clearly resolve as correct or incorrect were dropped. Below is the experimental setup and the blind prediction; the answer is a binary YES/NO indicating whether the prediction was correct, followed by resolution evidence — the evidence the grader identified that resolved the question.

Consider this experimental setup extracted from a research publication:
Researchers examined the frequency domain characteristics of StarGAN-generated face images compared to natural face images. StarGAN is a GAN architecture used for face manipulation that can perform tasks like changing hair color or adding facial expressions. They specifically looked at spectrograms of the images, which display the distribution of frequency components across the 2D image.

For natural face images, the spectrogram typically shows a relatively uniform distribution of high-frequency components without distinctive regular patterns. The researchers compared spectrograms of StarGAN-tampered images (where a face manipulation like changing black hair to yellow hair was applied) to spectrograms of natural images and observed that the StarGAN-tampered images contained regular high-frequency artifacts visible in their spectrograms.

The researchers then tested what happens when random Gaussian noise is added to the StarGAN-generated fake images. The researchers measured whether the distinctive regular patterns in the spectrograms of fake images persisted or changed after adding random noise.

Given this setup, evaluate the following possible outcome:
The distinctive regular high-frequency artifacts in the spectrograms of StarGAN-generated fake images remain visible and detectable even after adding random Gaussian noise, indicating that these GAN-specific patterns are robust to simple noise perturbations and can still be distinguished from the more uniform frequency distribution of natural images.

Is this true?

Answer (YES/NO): NO